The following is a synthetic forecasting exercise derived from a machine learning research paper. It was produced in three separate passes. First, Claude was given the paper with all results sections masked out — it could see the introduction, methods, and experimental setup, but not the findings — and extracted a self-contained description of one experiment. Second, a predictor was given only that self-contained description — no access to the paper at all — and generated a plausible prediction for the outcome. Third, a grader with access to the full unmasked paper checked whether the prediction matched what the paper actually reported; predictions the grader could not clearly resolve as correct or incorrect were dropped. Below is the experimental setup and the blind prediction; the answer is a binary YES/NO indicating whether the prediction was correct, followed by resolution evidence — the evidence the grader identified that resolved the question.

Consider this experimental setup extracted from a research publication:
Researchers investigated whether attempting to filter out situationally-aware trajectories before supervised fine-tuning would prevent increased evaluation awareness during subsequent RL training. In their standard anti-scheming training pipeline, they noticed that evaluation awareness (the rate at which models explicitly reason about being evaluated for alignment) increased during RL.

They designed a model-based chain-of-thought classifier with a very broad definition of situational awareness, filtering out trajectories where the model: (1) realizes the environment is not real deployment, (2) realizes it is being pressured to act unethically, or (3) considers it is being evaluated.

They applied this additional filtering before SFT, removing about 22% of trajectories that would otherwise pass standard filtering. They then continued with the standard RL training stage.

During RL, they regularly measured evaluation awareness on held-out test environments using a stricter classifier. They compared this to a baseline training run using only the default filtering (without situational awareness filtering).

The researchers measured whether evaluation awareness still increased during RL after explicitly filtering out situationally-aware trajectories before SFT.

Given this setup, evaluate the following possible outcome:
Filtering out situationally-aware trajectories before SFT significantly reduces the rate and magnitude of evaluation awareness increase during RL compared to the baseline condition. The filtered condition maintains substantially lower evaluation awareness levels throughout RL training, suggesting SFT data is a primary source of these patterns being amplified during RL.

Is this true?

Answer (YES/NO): NO